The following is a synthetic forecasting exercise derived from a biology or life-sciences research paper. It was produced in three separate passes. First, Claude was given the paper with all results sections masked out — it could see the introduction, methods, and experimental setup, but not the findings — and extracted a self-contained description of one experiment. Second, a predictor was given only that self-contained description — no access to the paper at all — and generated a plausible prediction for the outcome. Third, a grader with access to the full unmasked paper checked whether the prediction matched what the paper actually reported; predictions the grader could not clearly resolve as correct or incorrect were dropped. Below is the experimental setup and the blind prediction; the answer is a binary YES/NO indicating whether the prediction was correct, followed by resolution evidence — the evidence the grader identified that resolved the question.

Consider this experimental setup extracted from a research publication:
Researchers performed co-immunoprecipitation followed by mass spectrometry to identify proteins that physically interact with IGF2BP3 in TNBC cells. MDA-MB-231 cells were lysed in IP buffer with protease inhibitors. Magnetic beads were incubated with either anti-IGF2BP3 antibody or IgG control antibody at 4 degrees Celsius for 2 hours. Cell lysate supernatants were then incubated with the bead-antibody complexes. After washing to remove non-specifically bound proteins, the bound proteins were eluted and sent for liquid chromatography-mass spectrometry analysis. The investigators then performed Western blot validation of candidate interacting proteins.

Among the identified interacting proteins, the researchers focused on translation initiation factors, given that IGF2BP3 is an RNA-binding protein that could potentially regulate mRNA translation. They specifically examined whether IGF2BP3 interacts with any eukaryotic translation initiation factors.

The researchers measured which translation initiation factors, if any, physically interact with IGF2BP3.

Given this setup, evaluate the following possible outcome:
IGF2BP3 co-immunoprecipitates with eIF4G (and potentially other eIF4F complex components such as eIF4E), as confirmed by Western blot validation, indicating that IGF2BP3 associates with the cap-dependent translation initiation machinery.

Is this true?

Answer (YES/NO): NO